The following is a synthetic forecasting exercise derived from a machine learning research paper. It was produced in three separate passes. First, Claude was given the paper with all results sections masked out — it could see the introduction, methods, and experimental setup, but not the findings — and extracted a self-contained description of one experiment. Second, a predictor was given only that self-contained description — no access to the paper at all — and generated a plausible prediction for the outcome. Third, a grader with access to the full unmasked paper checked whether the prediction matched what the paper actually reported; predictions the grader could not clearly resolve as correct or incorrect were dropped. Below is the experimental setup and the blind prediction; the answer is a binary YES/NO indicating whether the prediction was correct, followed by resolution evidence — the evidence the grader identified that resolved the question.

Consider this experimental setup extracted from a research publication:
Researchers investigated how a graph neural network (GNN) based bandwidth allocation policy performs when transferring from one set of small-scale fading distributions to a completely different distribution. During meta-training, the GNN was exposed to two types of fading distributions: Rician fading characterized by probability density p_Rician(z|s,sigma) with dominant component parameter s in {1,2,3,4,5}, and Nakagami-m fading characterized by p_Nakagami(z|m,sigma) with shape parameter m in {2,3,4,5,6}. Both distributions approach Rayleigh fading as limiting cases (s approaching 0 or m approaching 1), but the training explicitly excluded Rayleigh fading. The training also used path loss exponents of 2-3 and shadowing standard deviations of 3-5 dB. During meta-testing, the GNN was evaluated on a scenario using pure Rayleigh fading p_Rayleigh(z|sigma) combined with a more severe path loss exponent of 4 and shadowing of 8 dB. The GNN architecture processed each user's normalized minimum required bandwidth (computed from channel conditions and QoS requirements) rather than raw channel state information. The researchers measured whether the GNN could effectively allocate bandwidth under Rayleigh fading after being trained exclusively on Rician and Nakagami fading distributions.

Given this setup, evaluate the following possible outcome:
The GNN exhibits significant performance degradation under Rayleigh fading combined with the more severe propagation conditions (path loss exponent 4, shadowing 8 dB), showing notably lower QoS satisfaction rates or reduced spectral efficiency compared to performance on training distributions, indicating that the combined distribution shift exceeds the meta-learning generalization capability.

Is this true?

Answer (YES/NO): NO